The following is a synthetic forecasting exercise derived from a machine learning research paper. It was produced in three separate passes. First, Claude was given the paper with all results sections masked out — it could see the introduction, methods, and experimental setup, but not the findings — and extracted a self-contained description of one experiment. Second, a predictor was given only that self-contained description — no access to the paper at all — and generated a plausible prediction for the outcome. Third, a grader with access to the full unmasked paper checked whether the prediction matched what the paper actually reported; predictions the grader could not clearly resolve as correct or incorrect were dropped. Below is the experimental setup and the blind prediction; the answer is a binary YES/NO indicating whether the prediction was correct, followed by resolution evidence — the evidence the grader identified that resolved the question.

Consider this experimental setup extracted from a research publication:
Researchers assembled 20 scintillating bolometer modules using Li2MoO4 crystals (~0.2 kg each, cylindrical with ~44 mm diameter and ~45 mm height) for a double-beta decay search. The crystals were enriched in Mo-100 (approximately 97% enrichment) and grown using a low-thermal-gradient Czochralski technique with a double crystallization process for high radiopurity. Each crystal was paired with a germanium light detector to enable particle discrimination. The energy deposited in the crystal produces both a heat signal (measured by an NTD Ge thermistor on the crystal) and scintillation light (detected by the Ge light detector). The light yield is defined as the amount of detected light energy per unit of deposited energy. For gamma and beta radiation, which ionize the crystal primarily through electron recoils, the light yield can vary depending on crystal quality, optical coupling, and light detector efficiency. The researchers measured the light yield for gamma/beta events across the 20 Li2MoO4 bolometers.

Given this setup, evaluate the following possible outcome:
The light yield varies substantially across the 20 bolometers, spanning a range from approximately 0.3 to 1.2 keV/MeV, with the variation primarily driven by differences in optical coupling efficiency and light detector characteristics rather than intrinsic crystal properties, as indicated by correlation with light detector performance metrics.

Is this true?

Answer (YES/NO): NO